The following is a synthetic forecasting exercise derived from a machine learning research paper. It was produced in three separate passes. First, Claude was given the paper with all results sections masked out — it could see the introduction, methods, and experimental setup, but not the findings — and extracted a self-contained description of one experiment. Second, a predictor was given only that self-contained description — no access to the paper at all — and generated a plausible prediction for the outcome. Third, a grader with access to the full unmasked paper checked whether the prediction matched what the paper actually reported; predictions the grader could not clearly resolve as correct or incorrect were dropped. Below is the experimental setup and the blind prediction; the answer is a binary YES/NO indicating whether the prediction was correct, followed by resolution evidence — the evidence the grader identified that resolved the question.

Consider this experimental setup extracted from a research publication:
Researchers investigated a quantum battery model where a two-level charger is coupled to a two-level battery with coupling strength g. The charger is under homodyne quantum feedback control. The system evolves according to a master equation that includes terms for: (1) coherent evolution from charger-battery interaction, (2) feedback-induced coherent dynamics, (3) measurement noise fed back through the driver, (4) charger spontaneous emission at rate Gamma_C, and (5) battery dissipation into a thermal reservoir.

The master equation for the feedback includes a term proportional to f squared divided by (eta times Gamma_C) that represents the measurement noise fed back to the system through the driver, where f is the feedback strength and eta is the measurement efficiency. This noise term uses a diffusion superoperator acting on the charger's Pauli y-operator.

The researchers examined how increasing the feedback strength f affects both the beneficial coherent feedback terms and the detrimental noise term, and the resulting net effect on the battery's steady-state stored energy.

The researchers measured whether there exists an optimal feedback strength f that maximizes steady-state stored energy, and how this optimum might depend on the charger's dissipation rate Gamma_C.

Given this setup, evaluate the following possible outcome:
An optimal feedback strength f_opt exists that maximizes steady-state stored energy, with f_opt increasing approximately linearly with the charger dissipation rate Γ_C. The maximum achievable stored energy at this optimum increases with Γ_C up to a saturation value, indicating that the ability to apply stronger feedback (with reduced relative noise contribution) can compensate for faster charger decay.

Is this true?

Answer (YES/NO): NO